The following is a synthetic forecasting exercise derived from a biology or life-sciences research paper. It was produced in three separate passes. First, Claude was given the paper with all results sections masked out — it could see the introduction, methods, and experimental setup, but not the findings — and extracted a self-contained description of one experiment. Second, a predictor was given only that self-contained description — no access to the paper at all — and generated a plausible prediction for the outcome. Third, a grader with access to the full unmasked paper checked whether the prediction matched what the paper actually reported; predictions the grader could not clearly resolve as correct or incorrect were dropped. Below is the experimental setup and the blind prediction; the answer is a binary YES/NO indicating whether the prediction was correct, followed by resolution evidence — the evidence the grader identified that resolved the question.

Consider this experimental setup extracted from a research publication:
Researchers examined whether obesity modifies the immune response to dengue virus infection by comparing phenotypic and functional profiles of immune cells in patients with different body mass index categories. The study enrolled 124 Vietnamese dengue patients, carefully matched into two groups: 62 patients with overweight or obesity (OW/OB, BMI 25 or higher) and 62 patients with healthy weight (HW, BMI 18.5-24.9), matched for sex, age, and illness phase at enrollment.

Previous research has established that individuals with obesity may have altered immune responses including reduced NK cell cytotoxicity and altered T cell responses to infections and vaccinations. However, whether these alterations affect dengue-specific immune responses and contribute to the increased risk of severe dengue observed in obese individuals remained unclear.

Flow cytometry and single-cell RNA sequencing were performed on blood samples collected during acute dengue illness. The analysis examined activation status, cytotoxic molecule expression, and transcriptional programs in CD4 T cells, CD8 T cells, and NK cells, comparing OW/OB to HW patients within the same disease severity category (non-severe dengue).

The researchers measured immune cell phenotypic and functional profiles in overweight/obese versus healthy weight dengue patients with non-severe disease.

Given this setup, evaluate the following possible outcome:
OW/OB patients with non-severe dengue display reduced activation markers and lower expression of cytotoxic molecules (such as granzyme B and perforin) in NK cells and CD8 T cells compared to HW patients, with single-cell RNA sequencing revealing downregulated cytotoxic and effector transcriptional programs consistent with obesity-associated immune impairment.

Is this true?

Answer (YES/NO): NO